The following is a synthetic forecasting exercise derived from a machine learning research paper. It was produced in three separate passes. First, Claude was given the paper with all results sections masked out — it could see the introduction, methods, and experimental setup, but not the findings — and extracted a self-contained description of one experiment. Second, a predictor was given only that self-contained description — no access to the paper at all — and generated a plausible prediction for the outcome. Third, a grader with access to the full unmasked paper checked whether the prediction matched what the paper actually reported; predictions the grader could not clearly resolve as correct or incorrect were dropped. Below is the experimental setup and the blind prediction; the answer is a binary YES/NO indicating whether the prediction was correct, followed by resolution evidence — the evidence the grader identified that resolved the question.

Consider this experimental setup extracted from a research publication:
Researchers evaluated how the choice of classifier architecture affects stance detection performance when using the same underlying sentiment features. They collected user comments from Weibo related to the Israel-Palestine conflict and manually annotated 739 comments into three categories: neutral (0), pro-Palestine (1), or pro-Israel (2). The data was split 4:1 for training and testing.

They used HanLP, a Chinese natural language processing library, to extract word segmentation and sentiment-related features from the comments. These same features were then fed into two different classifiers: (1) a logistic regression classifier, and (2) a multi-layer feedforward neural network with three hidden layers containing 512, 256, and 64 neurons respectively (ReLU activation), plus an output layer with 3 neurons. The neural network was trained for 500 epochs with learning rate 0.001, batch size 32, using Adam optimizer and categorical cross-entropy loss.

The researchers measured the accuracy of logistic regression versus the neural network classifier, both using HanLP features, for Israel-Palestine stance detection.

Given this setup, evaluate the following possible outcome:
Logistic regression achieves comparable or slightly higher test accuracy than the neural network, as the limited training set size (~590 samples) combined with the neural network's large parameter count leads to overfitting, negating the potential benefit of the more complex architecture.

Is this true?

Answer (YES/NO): NO